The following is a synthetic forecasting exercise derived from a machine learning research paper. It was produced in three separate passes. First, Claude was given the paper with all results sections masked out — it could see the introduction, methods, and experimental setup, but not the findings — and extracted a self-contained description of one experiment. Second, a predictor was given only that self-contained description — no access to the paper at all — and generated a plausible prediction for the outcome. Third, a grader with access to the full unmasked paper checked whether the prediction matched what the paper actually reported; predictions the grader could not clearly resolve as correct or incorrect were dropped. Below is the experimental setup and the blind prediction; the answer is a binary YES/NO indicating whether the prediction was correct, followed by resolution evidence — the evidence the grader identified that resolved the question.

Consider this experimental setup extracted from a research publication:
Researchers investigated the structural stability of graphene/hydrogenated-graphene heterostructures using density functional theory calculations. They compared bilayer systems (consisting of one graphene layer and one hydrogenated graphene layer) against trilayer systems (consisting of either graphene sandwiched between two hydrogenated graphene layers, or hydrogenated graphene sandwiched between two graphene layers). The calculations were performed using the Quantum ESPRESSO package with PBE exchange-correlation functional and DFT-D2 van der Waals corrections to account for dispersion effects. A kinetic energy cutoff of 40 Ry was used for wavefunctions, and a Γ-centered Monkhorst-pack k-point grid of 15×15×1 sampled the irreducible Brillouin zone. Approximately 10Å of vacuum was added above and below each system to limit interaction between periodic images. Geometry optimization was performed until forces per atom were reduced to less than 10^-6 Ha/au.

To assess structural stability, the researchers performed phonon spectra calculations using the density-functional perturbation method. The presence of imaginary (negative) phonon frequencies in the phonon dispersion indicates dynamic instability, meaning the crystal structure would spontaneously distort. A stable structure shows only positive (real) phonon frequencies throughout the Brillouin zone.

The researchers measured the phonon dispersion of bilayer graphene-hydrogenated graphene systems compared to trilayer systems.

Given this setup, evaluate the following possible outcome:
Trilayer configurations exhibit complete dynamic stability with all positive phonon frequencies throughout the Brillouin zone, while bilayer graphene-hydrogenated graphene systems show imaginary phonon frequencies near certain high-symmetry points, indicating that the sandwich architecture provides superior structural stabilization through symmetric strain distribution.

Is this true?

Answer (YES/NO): NO